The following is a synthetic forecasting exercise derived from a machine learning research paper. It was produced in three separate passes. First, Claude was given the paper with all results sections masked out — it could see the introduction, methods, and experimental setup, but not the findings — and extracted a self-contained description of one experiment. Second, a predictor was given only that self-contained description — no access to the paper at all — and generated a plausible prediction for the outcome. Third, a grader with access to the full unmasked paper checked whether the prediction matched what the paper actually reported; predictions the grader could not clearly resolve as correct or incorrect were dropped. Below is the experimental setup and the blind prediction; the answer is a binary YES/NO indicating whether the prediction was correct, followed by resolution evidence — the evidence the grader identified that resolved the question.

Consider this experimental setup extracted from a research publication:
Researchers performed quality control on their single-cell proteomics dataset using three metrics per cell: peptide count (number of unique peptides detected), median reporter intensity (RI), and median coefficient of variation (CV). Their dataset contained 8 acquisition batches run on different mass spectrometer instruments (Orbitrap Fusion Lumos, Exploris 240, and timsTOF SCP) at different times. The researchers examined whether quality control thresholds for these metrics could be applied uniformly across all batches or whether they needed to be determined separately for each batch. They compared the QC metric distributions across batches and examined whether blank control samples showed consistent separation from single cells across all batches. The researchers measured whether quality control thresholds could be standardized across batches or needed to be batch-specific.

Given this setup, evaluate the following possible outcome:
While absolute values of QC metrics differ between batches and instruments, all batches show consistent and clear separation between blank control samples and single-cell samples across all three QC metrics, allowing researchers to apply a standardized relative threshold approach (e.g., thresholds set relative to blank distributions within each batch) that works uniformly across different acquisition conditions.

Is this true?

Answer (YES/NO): NO